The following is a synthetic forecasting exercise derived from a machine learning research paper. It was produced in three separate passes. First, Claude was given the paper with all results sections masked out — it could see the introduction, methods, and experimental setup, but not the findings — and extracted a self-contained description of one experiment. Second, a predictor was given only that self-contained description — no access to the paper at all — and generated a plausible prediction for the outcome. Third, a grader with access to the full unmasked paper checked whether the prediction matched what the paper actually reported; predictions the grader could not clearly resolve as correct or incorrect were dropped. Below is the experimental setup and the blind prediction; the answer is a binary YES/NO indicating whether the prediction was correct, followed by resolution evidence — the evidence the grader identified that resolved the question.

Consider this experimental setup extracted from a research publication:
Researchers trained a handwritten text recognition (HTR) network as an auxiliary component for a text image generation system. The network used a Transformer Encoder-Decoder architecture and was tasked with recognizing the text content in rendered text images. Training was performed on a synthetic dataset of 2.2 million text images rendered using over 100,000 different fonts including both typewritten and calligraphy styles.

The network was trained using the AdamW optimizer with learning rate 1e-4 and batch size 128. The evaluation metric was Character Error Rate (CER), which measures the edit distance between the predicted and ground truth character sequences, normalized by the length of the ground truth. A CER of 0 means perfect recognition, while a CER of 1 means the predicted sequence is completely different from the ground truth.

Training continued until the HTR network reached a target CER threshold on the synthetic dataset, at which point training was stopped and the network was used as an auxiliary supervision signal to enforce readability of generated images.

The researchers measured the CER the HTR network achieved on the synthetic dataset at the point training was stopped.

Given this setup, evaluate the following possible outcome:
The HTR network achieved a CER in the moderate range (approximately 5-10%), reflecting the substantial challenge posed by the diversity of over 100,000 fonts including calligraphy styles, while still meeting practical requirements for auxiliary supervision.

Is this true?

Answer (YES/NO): NO